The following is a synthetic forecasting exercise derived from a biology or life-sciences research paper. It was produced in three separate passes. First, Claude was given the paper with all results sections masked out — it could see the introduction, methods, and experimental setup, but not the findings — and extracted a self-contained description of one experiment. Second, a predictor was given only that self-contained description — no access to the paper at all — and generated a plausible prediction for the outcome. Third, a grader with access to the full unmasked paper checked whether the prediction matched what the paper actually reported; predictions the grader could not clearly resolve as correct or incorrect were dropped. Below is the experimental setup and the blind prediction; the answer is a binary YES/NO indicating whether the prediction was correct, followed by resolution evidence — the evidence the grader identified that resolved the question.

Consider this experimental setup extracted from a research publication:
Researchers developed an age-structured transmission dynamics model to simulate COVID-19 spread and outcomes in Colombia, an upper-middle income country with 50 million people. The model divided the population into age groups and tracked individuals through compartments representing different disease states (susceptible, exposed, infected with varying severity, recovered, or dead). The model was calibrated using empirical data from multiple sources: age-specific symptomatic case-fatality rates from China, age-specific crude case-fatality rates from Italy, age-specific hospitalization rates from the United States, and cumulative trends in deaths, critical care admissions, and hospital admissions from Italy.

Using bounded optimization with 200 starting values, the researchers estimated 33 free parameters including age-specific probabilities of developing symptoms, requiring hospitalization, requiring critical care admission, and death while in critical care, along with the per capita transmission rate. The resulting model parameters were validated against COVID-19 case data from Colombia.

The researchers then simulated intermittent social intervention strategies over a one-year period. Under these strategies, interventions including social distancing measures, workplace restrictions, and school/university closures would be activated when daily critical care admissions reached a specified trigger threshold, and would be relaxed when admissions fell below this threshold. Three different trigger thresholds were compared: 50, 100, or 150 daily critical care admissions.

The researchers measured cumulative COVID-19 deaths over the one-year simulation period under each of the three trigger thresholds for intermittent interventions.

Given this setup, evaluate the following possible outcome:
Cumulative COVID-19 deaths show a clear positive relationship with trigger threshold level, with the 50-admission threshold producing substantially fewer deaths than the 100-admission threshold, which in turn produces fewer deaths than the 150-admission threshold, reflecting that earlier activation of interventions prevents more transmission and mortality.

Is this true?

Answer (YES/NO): YES